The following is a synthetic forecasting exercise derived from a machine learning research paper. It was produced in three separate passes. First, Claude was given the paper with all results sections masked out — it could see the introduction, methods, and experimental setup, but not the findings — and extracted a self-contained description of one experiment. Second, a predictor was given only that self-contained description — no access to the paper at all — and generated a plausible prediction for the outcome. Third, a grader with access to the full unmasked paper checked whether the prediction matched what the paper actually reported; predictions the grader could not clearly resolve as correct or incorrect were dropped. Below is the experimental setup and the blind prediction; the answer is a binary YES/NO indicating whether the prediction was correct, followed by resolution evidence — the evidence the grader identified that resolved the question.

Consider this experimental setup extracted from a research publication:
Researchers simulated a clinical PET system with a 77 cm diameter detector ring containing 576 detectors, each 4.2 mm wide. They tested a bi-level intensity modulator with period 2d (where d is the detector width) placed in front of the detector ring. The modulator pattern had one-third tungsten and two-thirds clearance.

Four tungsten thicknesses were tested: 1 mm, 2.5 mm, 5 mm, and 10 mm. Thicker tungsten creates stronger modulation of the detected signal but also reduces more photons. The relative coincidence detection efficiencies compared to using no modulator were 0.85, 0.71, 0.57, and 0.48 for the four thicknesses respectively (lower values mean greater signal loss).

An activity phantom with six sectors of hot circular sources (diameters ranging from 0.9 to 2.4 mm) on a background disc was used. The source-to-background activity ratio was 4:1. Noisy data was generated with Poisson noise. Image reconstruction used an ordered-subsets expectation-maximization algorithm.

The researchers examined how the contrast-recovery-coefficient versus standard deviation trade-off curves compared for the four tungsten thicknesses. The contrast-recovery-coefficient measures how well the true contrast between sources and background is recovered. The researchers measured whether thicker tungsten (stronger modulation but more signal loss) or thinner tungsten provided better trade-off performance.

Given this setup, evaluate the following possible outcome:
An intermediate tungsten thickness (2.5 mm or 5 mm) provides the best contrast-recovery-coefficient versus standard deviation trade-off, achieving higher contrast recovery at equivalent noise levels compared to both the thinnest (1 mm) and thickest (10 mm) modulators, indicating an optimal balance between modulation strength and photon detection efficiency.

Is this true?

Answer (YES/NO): NO